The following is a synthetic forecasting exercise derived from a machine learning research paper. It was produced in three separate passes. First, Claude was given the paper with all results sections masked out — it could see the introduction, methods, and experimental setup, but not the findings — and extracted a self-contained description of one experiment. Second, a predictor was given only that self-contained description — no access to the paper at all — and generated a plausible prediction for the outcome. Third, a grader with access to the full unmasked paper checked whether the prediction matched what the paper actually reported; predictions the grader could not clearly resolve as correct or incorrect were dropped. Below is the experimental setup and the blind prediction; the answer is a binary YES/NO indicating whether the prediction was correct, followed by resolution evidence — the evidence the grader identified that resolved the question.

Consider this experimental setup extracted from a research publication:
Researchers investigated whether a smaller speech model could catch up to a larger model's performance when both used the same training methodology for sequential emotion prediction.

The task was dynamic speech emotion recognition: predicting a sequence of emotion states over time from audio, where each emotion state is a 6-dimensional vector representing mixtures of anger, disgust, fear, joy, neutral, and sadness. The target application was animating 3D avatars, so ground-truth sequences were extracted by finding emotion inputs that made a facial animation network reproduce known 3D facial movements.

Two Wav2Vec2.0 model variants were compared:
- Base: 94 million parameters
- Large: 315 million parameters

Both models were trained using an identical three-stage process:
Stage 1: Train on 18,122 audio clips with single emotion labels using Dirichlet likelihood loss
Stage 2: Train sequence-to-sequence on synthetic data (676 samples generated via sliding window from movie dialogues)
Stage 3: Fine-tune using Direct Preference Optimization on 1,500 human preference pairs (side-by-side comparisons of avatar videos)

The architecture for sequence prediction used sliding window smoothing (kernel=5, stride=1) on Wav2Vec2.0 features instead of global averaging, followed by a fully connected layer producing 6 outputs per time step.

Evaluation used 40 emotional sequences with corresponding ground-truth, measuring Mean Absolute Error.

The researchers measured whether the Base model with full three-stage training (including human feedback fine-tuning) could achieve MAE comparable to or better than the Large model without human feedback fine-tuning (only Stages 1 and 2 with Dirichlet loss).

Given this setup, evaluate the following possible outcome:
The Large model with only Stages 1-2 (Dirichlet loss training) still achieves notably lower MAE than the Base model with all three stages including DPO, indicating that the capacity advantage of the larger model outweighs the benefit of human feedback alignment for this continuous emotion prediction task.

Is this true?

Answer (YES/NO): NO